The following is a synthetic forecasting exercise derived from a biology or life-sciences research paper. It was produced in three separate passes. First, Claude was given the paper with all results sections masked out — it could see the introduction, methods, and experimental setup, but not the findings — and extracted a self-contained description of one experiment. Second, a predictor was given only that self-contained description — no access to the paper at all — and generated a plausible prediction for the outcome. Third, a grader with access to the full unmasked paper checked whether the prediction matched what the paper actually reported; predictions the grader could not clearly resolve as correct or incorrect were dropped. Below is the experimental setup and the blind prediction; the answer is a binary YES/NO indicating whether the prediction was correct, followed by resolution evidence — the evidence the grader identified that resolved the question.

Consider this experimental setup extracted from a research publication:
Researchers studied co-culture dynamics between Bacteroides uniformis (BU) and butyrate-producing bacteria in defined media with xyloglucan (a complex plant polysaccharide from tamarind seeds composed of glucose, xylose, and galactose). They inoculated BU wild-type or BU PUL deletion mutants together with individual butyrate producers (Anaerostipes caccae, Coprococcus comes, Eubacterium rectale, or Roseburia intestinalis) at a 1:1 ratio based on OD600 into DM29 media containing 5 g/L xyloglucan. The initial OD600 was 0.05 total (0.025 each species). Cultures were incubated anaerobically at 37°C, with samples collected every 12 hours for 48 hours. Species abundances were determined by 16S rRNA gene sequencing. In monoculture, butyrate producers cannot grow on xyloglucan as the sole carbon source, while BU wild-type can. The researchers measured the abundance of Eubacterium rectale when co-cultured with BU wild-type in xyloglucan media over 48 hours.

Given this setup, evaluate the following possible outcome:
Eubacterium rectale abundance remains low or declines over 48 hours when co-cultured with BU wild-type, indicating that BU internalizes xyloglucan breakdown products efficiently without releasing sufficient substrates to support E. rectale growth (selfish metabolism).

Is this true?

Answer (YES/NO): NO